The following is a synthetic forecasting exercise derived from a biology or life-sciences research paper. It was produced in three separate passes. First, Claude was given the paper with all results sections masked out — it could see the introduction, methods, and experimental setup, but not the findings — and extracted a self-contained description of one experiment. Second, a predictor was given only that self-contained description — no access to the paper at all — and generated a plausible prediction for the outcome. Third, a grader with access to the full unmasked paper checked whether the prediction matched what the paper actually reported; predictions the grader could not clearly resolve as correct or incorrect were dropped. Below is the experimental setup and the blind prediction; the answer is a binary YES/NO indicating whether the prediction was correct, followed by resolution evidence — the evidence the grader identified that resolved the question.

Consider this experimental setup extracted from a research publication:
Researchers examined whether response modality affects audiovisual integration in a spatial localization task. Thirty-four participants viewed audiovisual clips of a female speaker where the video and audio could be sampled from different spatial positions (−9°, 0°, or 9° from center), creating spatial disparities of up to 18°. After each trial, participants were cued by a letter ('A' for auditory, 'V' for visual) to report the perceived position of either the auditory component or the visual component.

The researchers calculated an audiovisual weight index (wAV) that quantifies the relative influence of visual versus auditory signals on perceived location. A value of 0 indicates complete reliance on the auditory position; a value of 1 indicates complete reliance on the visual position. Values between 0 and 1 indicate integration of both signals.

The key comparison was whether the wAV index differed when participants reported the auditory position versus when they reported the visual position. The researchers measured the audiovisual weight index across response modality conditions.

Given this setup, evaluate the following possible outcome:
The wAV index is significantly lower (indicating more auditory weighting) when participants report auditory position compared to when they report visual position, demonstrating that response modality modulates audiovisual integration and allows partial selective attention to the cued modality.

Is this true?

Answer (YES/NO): YES